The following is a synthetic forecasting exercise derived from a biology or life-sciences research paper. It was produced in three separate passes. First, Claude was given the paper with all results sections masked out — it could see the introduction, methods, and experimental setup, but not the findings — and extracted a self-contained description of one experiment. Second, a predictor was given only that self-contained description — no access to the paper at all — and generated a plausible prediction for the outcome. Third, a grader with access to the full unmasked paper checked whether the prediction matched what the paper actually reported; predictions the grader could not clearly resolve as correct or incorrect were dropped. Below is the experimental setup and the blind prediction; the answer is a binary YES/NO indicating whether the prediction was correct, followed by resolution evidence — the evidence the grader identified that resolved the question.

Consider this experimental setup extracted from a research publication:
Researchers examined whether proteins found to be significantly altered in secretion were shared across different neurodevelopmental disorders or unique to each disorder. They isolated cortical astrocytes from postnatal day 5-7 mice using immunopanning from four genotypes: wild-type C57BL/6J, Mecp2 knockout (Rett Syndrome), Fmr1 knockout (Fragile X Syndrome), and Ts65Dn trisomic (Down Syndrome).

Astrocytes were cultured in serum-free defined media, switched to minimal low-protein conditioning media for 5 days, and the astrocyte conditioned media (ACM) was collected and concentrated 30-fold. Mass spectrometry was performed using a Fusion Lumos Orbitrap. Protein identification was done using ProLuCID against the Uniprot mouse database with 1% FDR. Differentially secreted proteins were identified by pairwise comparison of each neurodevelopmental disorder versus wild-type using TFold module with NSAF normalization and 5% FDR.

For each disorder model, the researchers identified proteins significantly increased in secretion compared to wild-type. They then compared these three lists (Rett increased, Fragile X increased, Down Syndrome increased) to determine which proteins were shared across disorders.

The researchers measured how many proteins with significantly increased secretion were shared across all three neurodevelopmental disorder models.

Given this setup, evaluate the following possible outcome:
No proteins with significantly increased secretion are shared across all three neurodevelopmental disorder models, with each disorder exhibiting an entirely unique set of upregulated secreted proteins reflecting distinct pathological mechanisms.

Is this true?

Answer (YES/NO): NO